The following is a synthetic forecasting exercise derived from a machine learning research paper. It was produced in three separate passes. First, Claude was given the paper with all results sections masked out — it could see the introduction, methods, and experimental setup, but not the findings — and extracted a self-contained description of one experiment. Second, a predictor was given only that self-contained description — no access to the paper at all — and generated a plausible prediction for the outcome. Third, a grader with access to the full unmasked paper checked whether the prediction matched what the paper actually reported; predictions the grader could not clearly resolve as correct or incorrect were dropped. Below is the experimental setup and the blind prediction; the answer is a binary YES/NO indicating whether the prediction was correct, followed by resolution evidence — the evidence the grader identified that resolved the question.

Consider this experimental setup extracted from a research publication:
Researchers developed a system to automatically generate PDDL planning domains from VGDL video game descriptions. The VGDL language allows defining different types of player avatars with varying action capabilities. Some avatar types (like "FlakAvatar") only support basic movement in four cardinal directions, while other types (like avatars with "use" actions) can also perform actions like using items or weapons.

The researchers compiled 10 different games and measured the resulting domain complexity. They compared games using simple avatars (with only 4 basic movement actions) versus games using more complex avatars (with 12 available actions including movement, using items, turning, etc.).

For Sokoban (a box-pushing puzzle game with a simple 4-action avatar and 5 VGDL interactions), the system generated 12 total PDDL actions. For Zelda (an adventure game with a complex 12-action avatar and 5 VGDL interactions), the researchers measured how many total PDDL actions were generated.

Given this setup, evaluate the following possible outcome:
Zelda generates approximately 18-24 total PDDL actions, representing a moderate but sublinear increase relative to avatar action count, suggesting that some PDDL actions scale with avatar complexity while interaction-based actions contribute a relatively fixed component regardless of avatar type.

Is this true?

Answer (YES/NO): YES